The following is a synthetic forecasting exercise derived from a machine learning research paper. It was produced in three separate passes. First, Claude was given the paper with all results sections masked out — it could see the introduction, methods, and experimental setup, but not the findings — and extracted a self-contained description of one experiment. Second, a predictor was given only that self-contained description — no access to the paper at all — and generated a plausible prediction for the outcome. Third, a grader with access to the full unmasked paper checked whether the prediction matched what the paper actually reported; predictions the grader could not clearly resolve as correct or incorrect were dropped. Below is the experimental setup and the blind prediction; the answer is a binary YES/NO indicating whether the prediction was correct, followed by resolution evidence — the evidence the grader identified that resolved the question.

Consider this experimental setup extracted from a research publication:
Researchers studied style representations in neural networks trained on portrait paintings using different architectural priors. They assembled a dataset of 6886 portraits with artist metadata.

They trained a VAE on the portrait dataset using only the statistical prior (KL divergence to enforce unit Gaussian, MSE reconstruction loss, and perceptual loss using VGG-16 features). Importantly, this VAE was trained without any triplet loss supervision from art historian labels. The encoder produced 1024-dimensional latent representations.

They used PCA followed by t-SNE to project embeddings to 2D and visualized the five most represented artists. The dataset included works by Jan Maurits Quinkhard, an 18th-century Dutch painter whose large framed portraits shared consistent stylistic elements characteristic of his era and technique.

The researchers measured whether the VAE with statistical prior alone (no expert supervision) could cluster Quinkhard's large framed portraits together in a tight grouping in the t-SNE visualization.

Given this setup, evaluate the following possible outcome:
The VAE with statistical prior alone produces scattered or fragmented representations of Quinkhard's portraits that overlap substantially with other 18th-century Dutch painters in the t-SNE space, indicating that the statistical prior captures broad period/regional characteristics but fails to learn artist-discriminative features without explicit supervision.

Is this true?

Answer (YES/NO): NO